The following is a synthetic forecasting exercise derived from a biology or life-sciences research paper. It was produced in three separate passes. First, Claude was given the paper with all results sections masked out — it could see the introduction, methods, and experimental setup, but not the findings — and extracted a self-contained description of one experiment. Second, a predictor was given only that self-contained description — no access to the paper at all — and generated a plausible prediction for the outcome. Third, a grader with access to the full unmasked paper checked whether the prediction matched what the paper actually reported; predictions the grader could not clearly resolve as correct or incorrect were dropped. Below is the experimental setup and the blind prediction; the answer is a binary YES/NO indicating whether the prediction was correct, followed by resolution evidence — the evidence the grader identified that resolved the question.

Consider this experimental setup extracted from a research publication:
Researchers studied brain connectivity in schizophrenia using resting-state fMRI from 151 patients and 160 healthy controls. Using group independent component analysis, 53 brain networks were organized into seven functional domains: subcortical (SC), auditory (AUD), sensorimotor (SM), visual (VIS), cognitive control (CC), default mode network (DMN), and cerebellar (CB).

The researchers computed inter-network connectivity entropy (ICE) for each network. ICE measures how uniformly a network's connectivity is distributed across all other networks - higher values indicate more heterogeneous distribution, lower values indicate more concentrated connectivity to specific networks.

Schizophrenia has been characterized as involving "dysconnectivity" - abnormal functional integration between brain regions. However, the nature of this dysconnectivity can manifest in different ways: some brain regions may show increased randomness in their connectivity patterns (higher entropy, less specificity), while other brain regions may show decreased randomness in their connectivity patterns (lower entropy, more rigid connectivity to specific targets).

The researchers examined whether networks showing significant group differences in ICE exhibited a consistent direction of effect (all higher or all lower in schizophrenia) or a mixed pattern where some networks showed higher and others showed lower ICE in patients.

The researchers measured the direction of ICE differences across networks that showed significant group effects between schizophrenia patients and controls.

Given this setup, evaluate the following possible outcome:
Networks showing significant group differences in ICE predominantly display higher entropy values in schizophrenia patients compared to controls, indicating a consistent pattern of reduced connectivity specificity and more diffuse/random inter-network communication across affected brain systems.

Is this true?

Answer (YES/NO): YES